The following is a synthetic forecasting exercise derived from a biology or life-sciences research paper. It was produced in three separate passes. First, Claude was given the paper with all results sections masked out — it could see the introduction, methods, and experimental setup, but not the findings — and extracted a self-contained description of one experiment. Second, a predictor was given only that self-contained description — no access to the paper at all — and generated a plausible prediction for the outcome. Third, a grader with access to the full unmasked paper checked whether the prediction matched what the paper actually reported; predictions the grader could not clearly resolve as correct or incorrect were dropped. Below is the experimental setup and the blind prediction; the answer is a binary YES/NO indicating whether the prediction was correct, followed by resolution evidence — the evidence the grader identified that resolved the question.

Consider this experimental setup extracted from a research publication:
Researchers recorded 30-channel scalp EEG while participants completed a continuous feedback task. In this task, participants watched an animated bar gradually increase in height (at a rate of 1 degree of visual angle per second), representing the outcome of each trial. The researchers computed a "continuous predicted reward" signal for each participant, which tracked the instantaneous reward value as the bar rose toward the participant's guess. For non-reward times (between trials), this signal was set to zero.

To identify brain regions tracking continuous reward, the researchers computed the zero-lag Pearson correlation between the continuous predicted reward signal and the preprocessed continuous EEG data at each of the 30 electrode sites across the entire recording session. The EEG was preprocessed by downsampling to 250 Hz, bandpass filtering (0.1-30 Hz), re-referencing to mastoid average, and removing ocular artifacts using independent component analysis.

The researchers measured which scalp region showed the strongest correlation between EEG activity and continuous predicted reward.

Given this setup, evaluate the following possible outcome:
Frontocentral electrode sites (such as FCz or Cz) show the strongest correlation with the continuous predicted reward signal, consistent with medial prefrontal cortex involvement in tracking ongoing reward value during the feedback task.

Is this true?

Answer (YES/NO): NO